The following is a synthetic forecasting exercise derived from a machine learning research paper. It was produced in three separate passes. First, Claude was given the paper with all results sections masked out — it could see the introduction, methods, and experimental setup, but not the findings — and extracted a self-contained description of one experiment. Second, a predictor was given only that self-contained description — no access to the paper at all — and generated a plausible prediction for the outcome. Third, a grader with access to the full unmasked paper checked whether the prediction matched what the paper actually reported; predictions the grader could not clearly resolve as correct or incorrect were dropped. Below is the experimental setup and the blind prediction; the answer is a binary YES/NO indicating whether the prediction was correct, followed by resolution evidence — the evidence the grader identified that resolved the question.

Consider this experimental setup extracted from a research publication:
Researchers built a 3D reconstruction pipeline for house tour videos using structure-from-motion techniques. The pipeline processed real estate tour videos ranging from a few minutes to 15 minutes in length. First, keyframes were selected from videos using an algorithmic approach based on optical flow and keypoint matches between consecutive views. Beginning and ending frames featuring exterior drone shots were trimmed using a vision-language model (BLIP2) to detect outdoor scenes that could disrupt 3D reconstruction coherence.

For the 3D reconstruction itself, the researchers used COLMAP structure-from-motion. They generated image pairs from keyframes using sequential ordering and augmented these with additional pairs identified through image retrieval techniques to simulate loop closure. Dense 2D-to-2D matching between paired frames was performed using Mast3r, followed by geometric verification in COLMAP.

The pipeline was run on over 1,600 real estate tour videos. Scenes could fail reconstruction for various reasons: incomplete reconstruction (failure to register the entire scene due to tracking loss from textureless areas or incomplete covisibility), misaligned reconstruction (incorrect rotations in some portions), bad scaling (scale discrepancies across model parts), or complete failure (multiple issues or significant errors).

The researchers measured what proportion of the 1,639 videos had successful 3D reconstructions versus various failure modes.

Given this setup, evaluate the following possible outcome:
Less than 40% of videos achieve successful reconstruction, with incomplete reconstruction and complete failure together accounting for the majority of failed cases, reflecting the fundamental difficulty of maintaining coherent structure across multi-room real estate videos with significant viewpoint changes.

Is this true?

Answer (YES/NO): NO